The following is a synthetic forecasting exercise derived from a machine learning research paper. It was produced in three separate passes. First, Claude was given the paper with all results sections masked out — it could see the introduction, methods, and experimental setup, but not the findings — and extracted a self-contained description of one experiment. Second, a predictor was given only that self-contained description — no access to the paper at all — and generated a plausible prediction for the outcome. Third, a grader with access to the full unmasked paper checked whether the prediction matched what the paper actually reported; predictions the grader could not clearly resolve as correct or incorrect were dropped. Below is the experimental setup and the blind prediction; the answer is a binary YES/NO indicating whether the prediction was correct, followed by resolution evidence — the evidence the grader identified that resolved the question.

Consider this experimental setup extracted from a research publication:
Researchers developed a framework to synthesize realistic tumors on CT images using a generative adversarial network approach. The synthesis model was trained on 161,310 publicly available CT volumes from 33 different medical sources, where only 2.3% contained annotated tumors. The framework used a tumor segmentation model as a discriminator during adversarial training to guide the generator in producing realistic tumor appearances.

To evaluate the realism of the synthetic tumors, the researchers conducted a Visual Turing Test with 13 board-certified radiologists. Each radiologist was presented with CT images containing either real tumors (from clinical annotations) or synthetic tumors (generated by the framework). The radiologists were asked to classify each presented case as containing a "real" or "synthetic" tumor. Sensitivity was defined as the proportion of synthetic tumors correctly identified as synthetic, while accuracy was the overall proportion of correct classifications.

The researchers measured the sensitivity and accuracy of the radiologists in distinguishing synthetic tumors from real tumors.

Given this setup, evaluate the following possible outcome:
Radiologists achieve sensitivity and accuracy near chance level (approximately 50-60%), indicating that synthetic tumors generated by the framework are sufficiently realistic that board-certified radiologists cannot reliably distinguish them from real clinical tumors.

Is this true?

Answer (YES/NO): YES